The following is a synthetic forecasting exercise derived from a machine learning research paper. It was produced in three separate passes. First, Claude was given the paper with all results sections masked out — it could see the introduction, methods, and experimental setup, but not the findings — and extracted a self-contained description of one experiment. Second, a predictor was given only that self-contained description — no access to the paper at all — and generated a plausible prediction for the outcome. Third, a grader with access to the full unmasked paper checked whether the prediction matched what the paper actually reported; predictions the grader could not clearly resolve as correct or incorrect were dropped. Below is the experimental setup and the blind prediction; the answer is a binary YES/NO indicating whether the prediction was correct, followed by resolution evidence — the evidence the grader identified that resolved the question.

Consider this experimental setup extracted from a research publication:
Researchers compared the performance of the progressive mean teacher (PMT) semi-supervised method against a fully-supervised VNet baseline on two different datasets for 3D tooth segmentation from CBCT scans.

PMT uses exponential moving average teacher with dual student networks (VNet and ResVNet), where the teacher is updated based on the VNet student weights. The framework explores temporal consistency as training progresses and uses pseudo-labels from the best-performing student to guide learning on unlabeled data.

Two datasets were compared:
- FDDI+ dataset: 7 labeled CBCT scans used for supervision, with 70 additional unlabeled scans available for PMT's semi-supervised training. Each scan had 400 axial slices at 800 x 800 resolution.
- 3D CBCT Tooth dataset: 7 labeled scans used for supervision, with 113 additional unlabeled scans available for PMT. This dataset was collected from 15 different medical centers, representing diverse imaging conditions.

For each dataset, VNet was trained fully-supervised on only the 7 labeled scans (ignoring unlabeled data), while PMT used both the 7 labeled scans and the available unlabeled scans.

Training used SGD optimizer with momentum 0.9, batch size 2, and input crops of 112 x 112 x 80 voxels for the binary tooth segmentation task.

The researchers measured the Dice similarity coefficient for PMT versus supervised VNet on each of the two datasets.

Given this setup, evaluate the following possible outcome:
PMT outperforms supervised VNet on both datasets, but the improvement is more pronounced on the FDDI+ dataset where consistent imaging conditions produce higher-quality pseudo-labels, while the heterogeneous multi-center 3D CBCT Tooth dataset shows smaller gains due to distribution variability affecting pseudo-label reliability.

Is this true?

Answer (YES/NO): NO